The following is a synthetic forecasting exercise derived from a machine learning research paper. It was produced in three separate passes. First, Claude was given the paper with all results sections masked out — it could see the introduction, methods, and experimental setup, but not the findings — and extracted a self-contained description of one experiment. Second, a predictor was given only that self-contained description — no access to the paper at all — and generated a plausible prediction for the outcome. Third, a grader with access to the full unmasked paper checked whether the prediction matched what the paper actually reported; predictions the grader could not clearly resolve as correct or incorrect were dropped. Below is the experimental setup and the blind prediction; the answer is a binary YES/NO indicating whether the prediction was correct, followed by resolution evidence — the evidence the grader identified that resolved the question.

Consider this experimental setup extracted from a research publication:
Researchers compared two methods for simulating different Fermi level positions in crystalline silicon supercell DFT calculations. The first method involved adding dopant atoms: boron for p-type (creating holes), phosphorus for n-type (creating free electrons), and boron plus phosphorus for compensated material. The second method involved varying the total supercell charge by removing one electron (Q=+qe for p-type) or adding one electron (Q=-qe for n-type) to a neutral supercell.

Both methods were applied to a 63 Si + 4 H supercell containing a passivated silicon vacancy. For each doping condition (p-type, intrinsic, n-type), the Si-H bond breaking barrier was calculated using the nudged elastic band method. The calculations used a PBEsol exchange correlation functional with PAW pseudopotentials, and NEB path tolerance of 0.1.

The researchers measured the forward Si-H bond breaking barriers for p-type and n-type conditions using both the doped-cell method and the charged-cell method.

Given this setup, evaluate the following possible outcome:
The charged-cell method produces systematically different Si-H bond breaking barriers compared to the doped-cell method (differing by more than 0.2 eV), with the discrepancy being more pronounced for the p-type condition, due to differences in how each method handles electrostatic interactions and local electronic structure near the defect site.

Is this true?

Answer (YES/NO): NO